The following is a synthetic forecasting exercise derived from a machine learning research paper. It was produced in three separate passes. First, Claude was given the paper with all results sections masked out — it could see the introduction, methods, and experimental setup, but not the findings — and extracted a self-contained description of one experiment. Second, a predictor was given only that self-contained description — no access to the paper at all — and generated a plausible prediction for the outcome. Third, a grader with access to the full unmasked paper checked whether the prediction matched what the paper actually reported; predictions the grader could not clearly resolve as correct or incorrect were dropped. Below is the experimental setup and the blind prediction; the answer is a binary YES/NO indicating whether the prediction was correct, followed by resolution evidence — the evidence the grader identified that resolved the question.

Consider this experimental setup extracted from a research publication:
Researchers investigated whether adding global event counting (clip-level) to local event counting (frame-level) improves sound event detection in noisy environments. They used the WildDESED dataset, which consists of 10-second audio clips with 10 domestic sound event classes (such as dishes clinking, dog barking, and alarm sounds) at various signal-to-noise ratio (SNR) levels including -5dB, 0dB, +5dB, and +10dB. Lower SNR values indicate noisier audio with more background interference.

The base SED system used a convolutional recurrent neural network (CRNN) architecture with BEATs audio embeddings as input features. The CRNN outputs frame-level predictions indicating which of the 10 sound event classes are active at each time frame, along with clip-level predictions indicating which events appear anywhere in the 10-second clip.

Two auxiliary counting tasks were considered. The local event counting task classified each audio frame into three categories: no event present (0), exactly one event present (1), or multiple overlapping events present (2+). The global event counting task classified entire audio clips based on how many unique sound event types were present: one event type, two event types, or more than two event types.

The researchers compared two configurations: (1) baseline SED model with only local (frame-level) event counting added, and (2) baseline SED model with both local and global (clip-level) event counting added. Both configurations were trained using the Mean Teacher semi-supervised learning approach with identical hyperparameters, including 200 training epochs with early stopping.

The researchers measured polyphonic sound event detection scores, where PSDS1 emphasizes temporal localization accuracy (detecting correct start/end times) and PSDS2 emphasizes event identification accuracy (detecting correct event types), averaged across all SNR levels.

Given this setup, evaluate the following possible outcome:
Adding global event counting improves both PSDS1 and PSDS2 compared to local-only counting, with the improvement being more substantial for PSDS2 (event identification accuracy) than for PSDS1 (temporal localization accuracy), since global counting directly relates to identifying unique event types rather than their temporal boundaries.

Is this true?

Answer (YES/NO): NO